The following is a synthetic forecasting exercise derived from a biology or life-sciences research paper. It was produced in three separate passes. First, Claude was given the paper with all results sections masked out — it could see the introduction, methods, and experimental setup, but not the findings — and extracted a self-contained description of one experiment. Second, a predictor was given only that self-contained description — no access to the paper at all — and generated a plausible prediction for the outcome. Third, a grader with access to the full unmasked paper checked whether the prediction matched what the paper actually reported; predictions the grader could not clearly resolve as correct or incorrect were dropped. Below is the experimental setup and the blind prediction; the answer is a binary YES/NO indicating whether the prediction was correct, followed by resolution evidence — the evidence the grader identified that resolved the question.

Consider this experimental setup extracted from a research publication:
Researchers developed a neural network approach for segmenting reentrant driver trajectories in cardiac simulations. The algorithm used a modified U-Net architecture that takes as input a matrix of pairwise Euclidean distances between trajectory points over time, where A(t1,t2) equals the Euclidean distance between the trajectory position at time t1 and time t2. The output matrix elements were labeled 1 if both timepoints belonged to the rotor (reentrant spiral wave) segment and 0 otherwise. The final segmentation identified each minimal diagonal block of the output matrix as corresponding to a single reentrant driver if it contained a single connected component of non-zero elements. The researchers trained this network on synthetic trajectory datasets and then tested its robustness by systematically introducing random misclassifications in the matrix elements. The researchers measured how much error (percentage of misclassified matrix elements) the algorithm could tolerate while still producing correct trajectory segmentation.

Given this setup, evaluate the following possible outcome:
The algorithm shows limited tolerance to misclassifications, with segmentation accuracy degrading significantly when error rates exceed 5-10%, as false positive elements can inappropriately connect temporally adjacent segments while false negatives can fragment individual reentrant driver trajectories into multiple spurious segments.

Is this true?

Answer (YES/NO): NO